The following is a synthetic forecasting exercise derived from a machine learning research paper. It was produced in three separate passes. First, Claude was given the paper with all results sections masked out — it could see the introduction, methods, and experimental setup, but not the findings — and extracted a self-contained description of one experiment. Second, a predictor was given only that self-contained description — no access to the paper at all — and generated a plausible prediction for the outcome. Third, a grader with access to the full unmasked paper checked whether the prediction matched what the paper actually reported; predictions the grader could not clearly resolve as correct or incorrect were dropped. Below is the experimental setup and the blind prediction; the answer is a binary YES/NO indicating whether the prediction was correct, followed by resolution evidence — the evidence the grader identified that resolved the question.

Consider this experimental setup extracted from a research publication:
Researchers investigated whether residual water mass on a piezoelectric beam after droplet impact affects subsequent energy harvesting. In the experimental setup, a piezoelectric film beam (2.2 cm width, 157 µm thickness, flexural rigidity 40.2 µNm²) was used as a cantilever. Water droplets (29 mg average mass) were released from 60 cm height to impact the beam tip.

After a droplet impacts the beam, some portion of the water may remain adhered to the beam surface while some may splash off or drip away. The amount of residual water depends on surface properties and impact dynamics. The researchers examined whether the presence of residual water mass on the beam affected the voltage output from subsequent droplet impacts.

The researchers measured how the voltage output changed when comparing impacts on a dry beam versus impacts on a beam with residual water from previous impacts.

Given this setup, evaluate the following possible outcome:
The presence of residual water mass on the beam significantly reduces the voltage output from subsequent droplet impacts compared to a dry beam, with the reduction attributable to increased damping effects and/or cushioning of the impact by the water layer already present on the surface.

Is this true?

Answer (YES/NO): NO